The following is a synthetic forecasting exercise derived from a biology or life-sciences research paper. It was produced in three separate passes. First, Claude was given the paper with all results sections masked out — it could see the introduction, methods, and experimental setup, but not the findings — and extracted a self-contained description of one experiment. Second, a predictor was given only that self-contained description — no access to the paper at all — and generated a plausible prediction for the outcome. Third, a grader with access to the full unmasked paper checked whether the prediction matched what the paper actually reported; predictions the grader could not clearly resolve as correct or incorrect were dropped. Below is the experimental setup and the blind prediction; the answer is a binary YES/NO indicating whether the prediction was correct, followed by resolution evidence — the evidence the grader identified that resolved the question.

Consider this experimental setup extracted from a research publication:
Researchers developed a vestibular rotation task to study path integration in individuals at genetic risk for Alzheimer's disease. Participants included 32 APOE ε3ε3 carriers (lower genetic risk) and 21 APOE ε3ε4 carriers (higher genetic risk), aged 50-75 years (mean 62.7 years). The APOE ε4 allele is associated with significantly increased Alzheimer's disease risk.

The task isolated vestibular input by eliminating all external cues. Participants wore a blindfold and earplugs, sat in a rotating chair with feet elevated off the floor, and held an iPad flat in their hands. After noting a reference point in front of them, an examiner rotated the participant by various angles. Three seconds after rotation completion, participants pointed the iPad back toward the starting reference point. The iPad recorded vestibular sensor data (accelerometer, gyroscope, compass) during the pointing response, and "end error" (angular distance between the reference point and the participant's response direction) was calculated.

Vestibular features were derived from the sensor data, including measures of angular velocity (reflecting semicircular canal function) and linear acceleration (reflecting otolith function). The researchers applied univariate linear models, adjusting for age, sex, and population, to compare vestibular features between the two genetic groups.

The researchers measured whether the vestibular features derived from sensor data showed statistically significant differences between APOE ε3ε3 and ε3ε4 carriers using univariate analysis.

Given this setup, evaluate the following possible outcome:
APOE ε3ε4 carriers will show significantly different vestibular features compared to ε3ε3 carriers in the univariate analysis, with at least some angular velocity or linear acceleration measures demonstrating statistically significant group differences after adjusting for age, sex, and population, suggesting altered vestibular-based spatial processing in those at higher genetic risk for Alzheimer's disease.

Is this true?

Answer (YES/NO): NO